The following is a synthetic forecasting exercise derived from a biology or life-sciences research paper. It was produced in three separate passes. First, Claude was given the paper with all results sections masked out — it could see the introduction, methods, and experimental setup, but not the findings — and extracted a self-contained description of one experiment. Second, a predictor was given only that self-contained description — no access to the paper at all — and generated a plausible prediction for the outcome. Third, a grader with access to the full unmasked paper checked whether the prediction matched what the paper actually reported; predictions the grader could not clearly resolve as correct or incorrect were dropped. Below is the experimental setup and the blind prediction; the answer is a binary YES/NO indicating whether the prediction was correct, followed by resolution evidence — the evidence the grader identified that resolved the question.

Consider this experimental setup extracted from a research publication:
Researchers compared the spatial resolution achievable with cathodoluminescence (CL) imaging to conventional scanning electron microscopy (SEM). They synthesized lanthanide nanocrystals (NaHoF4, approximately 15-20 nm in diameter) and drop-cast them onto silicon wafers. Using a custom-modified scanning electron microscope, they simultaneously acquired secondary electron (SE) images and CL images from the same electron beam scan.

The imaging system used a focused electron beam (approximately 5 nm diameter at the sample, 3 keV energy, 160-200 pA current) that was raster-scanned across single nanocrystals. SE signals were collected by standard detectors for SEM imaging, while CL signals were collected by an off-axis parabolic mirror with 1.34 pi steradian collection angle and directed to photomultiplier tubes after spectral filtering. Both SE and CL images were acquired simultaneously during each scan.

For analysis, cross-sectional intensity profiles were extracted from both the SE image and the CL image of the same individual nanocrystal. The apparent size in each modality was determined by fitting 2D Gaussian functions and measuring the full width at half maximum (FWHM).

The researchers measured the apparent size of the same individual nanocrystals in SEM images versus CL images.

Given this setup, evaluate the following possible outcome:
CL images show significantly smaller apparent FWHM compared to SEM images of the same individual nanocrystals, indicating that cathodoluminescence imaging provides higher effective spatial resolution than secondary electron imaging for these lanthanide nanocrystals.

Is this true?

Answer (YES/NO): NO